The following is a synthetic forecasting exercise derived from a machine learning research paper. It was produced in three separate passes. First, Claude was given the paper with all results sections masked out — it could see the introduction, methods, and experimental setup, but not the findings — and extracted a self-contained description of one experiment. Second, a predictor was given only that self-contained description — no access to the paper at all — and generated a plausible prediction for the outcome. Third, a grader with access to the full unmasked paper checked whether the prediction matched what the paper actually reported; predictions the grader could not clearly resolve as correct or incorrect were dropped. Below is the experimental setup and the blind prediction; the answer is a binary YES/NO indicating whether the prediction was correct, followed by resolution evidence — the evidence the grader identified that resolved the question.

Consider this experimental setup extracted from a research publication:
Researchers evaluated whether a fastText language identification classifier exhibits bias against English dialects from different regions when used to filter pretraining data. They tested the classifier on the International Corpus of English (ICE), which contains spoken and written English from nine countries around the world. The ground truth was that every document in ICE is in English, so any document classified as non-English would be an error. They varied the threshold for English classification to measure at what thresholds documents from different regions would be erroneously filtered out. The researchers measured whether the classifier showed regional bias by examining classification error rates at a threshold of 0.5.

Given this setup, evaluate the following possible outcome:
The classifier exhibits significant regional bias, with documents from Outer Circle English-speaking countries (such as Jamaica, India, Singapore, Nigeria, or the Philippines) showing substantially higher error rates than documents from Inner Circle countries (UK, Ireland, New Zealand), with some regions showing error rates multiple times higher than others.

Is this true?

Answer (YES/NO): NO